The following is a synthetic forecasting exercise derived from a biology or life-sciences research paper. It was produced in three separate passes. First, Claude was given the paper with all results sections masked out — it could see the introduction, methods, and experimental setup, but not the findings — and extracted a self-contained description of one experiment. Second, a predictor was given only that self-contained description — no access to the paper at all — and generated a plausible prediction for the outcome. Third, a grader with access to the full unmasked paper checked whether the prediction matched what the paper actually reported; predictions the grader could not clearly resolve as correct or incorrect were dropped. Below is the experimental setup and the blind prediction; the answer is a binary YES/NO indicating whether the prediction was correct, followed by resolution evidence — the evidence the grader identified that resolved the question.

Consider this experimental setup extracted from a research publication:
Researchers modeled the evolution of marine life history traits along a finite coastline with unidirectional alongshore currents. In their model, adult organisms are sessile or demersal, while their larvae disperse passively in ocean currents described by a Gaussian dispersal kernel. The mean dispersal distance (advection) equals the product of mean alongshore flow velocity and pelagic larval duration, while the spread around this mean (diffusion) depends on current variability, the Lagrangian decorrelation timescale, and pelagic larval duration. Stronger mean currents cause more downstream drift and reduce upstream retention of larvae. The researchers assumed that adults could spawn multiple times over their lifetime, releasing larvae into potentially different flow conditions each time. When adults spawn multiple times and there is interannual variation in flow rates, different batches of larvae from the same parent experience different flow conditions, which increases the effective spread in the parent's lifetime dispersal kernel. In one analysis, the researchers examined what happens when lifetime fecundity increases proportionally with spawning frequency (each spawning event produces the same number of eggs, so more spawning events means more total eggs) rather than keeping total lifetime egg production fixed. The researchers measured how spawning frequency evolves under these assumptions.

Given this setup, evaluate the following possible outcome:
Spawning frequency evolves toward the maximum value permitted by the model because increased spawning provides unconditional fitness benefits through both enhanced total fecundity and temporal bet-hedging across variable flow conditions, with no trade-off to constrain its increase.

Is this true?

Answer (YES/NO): YES